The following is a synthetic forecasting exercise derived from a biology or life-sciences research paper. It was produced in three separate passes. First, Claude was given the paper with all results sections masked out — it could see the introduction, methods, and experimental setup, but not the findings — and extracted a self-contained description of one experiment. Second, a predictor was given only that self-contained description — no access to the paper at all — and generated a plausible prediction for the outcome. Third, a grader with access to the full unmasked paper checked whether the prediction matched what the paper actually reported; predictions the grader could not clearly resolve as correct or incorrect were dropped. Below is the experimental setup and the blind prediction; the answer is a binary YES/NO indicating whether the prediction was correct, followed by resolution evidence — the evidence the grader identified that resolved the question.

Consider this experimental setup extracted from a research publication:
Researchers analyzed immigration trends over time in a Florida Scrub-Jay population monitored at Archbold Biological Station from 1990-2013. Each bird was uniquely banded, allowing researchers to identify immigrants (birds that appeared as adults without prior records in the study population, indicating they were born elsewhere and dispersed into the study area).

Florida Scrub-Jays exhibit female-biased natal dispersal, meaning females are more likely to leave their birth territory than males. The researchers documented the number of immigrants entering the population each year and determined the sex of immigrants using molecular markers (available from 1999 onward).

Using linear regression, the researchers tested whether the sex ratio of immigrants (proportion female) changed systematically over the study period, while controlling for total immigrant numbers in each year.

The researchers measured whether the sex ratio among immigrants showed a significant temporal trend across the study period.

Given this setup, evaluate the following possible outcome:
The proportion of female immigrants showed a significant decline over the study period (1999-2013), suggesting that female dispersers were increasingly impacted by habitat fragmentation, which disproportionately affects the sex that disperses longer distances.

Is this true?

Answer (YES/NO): NO